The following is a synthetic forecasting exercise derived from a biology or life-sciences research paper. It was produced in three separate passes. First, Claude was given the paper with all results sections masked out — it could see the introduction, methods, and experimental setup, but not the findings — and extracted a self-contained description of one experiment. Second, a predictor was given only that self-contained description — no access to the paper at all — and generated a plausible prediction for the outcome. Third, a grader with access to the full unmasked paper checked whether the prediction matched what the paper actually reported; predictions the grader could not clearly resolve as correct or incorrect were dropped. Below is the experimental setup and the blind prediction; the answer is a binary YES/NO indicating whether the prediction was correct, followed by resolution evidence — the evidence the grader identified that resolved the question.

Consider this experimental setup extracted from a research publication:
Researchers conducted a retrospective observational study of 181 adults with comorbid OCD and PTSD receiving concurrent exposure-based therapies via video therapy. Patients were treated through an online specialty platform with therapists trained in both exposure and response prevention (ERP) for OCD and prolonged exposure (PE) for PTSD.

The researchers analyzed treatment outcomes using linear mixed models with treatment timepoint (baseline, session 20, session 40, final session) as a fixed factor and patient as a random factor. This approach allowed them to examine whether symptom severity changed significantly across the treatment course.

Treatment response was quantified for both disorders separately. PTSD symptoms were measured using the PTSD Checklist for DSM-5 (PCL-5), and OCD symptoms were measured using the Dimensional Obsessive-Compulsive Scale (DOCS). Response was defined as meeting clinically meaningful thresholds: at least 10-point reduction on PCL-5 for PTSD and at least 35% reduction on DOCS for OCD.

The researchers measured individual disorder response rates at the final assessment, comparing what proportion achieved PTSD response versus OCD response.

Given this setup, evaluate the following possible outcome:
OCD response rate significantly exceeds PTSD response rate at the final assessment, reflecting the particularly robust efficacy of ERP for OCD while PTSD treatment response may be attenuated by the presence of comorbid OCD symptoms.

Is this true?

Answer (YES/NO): NO